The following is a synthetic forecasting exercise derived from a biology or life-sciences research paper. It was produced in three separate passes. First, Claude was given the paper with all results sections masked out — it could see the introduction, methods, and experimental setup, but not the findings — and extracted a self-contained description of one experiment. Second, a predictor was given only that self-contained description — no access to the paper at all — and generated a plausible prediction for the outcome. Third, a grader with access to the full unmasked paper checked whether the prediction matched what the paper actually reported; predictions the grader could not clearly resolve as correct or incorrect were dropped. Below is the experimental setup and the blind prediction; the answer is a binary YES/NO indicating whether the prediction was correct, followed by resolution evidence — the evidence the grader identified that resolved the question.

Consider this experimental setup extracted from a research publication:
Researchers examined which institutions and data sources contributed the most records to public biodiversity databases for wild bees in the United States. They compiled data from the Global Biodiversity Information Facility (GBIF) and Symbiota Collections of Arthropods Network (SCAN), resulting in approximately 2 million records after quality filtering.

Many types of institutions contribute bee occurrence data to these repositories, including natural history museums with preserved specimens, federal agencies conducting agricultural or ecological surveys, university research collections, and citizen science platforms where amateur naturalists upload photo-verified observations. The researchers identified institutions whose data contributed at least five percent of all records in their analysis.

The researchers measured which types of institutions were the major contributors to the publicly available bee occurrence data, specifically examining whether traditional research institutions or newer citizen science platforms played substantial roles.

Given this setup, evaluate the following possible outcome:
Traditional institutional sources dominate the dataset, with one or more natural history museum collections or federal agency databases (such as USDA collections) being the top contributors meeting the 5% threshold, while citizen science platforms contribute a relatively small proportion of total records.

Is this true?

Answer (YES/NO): NO